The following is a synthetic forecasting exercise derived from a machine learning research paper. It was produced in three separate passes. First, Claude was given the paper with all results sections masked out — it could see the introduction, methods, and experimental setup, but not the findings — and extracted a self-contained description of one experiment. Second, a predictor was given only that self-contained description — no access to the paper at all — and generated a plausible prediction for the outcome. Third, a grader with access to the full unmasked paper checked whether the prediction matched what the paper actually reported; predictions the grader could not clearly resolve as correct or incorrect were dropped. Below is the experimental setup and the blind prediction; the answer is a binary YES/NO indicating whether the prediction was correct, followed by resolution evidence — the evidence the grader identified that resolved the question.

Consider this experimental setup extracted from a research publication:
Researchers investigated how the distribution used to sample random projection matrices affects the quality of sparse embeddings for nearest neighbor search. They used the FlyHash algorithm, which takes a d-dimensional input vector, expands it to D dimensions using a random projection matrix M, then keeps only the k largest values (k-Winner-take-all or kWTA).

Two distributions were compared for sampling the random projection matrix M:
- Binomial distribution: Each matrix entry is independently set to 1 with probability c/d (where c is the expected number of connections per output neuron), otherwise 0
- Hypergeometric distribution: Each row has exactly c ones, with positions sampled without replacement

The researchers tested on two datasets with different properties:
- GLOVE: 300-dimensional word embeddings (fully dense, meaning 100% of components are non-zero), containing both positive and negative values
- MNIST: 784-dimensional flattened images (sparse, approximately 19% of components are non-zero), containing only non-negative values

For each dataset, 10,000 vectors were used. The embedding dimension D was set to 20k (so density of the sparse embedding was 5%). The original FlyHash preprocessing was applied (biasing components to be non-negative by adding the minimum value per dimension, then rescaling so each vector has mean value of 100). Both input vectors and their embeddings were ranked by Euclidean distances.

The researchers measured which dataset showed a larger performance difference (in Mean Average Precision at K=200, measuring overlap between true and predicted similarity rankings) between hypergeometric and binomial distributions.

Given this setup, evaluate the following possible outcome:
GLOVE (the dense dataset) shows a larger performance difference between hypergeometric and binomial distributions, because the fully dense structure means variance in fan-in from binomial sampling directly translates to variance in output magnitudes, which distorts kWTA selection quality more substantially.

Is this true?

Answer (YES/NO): YES